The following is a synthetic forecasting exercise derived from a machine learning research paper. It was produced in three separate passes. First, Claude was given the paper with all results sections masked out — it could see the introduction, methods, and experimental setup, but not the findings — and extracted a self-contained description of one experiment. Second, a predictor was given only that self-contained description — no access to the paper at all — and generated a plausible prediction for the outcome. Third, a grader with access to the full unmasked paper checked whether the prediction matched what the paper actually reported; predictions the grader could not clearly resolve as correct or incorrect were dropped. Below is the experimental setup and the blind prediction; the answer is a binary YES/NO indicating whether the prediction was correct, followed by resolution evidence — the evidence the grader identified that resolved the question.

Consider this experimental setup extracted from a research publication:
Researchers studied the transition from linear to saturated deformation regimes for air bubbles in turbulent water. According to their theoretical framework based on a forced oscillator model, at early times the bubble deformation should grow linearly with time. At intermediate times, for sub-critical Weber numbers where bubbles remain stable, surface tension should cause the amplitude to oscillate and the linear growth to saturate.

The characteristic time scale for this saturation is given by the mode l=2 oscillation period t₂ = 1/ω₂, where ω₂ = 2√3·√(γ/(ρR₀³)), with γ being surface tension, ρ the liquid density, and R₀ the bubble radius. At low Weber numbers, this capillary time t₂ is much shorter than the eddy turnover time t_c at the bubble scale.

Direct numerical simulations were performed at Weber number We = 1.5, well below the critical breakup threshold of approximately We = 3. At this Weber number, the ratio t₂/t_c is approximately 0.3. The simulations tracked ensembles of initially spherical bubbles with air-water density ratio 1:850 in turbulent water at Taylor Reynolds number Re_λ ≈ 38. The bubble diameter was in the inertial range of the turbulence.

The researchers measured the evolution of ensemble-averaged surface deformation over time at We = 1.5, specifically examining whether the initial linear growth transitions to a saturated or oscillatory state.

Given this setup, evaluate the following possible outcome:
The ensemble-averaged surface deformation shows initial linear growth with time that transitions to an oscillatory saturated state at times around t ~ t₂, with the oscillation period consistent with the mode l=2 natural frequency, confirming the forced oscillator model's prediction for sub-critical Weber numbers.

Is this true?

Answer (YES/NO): NO